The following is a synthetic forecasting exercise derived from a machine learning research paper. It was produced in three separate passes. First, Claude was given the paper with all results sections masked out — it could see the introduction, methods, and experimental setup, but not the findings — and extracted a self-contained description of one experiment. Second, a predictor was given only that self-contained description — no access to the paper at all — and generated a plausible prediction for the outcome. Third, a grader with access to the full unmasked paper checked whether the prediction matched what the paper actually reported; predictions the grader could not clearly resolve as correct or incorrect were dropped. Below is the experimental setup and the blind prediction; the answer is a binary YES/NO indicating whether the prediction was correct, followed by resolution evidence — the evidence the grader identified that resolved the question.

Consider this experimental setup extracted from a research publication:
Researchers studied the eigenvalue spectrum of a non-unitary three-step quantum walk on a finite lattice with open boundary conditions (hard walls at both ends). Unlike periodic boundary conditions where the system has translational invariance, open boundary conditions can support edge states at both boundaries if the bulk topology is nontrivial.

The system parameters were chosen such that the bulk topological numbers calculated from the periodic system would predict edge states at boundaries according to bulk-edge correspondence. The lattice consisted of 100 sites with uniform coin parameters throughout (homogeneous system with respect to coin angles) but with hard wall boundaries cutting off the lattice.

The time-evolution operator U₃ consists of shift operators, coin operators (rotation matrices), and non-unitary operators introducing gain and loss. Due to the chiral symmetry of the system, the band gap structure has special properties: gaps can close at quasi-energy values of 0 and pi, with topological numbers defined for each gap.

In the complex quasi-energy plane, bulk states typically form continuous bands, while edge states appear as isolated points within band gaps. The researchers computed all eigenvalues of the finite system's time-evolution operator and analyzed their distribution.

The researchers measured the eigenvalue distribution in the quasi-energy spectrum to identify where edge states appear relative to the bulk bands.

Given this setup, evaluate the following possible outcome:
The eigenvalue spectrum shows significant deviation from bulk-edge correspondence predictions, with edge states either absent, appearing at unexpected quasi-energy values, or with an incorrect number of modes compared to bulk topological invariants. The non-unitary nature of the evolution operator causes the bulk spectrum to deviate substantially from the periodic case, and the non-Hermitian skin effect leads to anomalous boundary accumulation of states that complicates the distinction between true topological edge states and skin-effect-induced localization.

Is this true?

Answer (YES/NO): NO